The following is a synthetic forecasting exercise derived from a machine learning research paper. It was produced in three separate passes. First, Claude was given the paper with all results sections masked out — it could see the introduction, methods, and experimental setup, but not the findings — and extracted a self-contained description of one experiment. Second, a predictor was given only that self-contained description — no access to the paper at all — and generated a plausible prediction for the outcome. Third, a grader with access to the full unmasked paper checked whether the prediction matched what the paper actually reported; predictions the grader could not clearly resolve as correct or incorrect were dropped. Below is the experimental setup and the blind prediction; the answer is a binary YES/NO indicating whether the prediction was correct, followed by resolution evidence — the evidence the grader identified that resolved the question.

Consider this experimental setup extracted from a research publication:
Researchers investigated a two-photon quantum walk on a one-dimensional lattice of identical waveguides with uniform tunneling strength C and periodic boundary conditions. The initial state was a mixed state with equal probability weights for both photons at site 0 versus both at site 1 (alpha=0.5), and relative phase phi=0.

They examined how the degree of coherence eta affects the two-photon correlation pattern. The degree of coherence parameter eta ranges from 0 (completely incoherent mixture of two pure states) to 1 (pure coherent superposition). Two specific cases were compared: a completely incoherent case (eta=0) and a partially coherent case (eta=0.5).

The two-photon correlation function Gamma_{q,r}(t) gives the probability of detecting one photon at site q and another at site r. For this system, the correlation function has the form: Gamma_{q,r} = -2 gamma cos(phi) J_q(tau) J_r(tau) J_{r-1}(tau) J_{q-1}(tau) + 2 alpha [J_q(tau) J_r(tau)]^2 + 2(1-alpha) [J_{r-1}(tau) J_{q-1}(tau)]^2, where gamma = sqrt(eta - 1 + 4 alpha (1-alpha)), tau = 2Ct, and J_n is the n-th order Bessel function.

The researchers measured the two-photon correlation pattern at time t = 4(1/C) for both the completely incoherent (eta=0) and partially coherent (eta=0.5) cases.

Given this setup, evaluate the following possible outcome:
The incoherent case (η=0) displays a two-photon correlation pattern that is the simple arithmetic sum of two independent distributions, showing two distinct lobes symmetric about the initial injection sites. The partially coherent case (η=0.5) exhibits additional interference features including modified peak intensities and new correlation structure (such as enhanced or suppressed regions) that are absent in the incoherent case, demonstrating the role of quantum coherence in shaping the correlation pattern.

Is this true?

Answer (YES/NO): NO